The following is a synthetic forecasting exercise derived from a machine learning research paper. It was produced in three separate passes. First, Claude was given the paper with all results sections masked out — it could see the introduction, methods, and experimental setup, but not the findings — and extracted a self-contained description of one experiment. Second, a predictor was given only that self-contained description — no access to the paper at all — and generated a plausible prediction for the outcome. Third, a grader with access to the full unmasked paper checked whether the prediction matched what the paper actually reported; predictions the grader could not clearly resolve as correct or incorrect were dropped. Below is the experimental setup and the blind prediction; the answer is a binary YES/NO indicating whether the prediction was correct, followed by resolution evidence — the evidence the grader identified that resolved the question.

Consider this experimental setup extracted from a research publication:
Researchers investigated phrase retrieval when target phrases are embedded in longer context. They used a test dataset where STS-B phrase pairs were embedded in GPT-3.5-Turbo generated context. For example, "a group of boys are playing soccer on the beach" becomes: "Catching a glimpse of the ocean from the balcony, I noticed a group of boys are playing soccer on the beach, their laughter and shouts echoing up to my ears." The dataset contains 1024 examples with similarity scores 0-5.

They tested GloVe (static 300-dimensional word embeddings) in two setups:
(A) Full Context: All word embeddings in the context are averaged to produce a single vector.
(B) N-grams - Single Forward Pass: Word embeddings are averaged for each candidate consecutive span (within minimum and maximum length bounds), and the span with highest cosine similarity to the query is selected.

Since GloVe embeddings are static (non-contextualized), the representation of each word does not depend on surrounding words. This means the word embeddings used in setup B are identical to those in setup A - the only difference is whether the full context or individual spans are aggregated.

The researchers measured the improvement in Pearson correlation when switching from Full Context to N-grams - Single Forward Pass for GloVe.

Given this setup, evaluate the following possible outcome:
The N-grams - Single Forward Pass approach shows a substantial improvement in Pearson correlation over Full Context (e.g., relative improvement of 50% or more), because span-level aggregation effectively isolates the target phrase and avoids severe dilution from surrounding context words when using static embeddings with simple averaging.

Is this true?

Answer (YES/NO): YES